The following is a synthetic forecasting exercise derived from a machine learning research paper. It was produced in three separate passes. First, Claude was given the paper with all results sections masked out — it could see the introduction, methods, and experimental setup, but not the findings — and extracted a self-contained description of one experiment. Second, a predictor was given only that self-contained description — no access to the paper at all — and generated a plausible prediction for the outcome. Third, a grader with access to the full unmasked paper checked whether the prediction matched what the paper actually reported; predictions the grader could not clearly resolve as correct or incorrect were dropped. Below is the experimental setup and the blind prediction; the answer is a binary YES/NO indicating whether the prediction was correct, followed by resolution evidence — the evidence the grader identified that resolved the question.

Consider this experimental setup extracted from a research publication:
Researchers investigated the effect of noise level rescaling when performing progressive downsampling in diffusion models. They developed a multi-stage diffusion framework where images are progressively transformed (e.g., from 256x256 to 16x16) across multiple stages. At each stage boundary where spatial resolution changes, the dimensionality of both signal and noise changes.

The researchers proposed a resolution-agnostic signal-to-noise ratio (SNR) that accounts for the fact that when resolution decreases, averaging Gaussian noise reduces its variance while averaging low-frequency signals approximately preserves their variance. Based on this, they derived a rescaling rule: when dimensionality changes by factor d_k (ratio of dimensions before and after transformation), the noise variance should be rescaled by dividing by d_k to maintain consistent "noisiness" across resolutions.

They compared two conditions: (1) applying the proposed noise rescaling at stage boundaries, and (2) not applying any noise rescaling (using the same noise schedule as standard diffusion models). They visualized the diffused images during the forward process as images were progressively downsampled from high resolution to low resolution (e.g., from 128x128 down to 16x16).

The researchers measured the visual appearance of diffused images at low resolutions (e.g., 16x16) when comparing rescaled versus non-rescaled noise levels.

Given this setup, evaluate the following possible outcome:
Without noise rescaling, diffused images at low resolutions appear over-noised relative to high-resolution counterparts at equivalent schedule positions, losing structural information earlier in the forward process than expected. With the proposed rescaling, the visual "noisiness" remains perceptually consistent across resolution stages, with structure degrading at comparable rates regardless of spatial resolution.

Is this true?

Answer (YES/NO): YES